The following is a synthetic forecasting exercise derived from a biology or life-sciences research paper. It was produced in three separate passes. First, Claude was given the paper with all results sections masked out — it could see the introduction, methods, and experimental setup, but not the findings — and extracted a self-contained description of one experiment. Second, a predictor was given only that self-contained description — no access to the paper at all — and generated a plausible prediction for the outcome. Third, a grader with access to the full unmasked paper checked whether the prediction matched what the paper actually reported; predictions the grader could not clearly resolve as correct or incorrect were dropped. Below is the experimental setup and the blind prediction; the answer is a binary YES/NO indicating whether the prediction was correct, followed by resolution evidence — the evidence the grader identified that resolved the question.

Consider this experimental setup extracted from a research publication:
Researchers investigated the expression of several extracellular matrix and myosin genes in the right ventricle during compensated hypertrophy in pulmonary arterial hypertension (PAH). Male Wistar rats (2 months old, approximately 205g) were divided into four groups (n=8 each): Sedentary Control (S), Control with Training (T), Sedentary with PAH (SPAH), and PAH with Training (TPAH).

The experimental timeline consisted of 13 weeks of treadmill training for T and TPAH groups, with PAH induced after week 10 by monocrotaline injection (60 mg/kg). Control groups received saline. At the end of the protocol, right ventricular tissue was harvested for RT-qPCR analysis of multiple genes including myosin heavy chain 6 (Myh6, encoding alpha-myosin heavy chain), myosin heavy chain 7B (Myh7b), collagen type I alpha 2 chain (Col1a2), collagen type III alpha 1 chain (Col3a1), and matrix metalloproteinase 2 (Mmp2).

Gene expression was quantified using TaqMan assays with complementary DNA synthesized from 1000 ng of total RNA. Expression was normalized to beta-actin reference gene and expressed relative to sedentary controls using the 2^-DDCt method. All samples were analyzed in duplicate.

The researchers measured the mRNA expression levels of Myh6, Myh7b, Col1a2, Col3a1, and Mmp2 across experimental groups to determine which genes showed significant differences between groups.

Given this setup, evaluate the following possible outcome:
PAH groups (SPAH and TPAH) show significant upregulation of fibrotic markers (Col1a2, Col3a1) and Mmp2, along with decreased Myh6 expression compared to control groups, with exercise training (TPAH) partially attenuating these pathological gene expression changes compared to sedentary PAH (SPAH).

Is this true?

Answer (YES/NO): NO